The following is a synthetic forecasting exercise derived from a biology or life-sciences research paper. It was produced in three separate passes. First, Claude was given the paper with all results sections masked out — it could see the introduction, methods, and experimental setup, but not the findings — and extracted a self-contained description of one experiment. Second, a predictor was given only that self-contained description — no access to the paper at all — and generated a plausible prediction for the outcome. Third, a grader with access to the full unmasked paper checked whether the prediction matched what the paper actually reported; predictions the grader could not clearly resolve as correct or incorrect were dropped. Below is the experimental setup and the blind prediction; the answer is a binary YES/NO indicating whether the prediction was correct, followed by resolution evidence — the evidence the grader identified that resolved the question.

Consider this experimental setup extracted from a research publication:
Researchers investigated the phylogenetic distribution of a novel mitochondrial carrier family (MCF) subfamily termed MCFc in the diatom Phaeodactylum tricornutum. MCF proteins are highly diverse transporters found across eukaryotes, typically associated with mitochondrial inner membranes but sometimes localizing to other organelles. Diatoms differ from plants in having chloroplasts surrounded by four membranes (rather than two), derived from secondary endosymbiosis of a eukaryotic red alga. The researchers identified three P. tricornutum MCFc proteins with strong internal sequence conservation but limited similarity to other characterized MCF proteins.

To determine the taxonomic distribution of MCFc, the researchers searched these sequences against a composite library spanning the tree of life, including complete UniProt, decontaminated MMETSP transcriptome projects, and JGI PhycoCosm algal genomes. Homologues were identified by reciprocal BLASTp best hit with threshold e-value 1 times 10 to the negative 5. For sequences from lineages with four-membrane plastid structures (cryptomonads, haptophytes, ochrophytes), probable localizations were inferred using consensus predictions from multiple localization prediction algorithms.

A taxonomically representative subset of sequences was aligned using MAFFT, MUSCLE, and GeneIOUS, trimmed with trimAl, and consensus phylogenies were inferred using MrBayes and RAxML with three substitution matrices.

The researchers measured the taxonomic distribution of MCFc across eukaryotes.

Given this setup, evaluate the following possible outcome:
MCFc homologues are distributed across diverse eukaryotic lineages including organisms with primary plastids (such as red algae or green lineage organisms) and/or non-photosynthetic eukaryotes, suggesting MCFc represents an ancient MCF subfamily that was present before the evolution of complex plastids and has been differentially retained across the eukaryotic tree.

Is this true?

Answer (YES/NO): NO